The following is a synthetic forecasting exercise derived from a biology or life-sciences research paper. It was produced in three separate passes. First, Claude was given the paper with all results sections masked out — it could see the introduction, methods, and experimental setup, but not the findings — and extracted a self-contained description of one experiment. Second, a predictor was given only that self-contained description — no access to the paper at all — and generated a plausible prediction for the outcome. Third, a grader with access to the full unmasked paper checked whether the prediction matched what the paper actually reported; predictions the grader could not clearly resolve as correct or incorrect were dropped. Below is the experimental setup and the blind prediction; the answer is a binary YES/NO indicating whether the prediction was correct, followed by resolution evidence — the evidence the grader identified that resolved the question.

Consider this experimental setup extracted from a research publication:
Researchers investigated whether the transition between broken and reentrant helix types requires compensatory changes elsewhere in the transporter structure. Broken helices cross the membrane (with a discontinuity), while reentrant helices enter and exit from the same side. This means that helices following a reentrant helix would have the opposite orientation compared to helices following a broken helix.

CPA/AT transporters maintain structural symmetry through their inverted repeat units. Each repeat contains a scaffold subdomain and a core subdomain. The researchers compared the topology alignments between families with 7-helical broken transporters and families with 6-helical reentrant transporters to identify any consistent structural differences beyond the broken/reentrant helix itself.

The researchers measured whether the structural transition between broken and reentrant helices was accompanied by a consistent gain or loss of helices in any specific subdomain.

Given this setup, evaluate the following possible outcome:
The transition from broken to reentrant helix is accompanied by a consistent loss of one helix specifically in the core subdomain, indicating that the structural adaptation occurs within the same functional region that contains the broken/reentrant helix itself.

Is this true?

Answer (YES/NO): NO